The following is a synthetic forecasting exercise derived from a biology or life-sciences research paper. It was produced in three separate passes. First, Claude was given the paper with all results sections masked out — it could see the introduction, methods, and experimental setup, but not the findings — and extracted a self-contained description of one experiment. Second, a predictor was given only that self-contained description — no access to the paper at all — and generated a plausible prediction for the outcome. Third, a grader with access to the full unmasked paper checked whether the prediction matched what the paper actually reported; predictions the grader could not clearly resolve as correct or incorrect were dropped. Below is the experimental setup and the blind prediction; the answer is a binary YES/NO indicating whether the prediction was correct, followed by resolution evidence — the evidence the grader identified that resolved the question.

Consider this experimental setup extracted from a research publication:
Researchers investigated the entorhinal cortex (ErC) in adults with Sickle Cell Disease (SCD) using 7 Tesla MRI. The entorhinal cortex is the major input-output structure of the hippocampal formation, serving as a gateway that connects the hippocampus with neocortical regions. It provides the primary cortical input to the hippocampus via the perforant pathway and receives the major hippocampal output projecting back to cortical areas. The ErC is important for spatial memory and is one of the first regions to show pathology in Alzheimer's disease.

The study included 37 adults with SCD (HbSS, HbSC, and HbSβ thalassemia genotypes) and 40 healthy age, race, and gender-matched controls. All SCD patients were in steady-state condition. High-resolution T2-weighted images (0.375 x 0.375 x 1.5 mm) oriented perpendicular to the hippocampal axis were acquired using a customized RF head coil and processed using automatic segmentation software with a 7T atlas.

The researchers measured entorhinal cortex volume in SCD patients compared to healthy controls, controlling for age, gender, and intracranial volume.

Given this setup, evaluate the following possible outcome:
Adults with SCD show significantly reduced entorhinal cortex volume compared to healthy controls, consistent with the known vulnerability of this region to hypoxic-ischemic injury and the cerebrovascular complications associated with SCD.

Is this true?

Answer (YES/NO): NO